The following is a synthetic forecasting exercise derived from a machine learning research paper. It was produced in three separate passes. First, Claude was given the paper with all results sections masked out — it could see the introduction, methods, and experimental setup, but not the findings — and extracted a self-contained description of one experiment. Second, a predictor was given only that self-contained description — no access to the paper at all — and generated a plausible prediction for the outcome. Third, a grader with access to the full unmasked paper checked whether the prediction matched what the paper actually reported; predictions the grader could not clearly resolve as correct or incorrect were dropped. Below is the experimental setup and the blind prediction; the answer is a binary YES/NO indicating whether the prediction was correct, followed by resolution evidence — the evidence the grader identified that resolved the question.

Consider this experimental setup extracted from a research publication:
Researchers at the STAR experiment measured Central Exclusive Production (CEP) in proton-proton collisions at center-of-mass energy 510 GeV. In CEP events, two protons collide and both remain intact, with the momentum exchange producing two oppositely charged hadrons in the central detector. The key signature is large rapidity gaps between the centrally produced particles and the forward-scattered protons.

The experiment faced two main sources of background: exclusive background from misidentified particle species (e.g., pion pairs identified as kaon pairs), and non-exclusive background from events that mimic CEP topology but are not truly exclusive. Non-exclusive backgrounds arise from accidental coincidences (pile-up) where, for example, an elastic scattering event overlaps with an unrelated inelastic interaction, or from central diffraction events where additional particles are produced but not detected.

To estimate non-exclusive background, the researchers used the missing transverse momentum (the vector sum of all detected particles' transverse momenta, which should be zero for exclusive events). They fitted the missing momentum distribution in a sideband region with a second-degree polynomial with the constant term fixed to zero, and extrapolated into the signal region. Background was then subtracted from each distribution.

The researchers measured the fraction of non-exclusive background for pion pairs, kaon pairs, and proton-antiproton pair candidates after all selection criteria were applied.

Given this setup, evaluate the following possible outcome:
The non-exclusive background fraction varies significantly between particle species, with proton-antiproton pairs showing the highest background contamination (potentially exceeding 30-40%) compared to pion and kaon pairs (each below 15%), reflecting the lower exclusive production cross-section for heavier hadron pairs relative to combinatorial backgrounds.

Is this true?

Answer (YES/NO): NO